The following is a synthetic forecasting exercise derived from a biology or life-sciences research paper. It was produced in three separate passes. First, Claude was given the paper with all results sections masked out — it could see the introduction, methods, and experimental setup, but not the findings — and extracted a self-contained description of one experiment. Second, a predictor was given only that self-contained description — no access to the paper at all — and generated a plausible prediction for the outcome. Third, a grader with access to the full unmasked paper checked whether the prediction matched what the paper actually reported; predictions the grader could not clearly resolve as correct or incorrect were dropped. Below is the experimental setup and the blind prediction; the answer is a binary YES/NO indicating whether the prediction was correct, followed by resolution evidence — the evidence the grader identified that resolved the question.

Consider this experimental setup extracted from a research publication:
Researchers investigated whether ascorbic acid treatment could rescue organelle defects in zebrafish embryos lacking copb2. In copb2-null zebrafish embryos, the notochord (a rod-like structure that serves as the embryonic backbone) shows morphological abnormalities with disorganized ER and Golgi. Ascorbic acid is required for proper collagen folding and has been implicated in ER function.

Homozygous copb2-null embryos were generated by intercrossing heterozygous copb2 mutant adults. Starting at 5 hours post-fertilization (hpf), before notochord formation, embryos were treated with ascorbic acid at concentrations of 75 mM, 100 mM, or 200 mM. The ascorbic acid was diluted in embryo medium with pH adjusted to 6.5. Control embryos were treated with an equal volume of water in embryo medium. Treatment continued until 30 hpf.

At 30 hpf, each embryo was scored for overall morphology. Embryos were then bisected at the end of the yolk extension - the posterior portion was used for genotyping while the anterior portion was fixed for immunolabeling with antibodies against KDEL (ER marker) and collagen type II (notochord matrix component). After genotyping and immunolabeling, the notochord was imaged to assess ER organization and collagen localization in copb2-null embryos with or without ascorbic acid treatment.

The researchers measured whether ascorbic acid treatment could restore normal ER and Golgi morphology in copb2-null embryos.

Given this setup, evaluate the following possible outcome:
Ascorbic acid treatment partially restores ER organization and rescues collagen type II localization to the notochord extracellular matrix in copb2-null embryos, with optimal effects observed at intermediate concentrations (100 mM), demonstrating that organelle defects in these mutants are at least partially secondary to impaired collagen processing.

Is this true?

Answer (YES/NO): NO